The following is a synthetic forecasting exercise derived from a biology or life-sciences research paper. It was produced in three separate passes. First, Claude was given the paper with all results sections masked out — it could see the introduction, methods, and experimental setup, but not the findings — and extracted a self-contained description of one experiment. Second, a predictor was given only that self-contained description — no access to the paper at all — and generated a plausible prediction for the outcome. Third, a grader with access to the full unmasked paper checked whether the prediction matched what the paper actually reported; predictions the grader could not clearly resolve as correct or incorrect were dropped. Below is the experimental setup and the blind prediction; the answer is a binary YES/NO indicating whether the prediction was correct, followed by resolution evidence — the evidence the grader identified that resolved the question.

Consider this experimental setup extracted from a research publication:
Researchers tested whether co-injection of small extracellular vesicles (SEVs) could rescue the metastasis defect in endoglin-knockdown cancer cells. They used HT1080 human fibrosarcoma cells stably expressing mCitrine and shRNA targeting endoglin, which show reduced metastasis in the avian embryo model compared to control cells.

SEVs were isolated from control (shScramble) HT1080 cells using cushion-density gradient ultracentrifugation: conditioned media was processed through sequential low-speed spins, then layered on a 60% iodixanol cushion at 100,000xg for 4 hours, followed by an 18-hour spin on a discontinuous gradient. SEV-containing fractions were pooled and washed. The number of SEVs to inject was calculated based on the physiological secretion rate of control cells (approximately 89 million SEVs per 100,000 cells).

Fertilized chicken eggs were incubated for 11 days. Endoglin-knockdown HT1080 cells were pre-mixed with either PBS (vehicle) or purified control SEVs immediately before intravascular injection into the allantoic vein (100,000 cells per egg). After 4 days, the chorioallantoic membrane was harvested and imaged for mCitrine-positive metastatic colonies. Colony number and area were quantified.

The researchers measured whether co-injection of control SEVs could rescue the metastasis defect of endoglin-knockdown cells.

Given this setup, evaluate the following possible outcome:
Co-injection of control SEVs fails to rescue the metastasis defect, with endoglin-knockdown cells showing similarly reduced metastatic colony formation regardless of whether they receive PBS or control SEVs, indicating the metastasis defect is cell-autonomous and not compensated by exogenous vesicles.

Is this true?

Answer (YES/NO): NO